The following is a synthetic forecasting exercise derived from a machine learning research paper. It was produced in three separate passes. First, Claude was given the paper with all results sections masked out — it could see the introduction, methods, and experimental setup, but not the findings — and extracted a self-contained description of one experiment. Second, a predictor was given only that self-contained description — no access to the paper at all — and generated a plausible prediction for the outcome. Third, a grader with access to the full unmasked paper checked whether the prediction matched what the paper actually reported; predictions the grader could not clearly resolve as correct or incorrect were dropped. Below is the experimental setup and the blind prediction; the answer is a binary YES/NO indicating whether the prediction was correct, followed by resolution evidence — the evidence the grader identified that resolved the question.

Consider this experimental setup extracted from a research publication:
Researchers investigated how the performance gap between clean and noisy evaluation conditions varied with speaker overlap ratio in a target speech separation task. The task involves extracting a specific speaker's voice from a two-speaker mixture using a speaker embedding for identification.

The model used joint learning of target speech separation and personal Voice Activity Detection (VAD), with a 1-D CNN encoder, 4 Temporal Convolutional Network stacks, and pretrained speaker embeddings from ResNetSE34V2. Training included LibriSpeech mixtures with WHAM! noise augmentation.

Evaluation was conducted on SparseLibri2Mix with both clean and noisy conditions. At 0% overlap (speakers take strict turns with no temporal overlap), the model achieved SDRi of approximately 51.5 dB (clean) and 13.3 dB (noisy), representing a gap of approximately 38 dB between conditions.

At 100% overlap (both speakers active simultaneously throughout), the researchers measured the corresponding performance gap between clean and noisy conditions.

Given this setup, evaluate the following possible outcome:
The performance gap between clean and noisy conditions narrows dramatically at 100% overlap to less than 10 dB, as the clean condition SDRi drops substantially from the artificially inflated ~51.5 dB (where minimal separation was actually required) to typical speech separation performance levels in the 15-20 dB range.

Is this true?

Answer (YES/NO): YES